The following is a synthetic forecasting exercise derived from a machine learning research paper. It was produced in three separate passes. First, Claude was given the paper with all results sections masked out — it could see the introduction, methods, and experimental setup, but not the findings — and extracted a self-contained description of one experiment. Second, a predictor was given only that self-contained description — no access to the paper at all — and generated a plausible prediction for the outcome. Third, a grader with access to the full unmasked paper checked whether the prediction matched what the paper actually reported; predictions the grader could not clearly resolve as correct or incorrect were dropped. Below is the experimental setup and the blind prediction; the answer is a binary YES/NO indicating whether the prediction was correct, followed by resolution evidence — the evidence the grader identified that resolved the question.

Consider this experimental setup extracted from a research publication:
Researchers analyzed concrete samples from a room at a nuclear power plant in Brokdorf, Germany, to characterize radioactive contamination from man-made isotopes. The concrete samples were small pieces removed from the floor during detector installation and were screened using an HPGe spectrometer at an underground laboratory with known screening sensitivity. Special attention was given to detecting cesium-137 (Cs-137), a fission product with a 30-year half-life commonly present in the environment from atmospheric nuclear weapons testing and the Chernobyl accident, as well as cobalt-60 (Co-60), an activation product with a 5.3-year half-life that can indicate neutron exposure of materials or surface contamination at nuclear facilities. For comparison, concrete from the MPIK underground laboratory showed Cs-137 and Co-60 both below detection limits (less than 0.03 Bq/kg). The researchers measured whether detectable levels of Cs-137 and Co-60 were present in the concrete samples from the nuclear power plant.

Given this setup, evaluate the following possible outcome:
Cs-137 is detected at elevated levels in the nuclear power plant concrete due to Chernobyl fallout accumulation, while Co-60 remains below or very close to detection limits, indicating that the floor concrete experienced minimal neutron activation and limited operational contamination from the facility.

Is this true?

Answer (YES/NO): NO